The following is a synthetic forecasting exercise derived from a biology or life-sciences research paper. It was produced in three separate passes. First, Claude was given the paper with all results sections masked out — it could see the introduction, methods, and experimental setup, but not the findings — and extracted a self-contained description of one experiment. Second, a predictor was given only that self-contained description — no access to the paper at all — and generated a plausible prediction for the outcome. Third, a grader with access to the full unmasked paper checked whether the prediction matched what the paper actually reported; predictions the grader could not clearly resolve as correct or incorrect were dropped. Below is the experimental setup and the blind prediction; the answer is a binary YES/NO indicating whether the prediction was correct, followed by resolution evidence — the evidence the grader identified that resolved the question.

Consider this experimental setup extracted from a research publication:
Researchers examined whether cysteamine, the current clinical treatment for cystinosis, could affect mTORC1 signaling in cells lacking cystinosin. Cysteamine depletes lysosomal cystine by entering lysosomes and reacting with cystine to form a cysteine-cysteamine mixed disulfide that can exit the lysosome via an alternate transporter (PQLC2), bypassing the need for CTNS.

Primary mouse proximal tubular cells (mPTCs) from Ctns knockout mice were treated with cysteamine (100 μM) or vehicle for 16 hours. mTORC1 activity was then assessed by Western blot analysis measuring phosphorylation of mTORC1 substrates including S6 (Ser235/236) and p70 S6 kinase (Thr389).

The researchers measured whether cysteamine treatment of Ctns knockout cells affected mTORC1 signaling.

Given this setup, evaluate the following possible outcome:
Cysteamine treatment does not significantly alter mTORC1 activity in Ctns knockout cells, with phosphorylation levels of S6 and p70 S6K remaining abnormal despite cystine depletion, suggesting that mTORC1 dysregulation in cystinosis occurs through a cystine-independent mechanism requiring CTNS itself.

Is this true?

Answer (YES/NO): NO